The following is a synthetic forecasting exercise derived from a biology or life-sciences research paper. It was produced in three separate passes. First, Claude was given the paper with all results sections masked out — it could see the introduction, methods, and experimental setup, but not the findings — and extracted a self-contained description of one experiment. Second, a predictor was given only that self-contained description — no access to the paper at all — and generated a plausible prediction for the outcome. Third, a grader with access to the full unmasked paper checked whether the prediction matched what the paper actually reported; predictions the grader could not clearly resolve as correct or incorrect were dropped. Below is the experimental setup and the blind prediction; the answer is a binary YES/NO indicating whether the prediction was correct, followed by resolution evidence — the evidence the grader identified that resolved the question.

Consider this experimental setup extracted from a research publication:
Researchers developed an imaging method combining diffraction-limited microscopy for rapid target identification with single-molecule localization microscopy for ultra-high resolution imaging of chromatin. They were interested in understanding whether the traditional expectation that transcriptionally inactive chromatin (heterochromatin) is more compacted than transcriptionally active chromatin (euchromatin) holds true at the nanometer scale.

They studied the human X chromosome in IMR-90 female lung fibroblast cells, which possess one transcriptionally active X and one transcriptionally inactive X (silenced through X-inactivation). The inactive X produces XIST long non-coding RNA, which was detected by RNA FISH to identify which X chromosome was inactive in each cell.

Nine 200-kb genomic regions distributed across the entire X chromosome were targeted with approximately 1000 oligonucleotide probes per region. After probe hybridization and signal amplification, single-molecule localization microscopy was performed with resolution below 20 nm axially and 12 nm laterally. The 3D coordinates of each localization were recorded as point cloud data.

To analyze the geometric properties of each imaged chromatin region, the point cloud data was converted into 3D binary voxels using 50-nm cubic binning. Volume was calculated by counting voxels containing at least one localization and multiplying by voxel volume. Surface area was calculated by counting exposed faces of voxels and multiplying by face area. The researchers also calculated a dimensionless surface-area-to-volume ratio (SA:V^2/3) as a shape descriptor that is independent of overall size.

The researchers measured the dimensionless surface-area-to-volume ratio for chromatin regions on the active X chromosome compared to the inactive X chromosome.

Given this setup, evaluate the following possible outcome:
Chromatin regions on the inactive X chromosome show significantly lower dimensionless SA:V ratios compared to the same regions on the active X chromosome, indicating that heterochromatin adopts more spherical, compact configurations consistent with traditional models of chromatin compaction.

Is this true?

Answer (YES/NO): NO